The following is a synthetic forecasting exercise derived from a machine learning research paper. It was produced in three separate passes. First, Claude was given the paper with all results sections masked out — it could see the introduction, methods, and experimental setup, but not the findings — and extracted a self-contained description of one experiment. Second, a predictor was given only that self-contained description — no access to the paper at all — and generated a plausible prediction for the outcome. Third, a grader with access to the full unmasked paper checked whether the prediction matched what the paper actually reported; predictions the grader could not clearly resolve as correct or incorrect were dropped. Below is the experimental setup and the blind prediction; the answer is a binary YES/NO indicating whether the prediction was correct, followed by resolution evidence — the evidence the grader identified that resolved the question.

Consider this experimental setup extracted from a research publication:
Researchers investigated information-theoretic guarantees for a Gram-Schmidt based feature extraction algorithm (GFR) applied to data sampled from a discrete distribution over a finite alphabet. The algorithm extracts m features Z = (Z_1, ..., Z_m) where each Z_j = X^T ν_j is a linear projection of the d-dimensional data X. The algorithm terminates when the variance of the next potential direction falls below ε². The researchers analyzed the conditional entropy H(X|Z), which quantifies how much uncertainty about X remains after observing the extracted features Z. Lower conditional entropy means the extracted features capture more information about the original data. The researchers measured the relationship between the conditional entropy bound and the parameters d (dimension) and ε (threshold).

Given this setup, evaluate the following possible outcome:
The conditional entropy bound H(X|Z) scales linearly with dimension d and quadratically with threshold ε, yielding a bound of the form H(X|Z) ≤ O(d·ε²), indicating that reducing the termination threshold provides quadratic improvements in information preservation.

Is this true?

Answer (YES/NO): NO